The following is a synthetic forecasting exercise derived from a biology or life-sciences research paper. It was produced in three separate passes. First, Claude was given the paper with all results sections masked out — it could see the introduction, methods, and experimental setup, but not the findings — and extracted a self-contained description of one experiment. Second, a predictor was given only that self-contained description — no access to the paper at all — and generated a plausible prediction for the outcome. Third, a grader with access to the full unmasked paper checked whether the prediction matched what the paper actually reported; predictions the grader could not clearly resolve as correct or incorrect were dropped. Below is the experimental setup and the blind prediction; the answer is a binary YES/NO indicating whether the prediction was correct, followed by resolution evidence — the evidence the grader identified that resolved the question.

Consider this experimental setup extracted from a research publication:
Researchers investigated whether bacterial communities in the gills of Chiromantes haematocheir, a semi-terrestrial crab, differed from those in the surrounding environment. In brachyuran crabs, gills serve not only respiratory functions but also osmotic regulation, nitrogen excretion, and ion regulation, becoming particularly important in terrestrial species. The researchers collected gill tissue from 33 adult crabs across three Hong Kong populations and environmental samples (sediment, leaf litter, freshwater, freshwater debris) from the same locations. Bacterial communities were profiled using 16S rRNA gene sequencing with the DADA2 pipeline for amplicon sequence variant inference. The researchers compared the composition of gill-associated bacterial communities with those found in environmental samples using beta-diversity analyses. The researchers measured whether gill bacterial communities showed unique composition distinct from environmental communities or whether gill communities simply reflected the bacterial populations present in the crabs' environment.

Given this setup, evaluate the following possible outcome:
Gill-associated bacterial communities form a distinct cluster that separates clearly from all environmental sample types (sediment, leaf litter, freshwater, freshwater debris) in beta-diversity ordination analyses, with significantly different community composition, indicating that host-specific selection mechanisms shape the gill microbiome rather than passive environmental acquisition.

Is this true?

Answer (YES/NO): NO